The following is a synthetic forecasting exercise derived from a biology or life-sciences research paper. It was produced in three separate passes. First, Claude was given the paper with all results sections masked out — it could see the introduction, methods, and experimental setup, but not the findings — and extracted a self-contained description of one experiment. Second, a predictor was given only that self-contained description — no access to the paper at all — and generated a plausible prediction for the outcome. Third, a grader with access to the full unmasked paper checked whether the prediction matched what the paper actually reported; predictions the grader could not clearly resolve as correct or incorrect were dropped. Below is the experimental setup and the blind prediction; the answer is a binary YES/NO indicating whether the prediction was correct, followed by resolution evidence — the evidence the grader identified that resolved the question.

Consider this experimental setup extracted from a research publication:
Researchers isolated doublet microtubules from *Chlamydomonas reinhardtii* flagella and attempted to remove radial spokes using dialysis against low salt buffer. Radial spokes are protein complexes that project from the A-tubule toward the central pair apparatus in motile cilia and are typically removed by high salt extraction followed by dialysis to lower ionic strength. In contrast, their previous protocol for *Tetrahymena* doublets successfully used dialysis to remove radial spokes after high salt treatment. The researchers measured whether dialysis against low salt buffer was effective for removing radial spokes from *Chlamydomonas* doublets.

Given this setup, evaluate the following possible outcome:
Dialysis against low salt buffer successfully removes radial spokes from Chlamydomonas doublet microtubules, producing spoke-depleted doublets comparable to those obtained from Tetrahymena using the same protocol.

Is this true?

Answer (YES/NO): NO